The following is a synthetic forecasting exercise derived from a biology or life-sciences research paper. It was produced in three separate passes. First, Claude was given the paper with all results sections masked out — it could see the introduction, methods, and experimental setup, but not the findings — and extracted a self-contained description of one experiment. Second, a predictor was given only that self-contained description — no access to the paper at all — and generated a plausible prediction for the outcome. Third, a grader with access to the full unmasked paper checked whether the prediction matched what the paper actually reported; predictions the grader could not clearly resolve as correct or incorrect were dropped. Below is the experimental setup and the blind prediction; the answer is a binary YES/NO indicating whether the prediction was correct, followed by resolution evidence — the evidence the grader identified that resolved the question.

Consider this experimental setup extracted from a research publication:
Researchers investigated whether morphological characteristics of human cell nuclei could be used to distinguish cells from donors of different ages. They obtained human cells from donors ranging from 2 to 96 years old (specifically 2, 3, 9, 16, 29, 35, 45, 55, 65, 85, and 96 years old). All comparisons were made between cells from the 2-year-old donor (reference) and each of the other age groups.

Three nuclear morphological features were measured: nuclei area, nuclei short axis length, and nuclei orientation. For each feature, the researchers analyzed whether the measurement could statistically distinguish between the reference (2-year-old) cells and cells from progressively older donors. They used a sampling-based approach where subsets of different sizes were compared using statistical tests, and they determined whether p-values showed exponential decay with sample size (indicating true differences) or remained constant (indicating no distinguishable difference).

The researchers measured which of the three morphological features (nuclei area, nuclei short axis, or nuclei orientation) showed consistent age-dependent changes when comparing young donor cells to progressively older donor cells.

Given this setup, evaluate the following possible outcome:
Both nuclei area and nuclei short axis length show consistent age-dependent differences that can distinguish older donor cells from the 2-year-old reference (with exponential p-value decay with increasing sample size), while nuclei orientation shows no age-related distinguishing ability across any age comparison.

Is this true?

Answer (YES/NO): YES